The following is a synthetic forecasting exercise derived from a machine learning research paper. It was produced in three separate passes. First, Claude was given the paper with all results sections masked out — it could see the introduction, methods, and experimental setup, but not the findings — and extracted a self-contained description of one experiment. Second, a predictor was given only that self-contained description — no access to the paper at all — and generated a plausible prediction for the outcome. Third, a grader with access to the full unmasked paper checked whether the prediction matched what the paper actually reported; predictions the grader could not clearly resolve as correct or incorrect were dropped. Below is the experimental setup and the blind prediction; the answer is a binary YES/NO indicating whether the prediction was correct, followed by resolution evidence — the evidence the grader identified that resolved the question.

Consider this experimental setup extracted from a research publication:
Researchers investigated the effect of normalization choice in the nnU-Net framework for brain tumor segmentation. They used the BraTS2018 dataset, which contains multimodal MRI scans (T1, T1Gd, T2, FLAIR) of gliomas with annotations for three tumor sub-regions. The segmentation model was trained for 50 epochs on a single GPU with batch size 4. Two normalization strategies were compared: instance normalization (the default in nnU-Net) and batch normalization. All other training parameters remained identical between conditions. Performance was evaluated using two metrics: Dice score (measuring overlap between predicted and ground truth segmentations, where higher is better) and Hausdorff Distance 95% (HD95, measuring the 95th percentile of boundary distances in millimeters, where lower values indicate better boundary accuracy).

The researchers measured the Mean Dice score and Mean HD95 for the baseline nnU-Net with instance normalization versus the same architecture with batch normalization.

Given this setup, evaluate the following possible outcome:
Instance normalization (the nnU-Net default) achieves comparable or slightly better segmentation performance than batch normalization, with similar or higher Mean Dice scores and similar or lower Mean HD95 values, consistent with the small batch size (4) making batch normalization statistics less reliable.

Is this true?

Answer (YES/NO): NO